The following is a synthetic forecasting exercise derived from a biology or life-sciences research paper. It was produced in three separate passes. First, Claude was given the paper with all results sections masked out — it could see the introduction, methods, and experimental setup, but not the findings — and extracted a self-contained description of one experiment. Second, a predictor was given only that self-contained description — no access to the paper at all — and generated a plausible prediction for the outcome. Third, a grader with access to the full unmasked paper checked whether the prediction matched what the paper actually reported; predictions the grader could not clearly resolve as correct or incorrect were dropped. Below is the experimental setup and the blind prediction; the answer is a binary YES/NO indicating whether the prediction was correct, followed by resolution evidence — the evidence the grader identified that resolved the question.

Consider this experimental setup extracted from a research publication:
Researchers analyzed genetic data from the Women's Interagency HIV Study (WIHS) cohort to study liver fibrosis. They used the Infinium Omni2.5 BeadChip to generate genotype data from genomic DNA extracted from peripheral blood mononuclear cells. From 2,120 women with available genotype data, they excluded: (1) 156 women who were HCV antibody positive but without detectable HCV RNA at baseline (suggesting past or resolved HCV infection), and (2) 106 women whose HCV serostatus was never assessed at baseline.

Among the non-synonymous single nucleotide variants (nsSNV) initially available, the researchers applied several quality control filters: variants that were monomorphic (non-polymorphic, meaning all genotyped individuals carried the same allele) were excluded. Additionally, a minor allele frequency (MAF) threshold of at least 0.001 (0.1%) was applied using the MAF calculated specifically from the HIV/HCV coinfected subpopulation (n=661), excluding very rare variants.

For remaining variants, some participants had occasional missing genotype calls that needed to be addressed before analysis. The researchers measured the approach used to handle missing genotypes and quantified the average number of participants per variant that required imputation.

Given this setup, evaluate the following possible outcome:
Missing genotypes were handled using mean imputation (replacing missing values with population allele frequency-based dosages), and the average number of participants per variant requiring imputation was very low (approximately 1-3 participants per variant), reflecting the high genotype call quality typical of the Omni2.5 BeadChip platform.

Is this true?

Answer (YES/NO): NO